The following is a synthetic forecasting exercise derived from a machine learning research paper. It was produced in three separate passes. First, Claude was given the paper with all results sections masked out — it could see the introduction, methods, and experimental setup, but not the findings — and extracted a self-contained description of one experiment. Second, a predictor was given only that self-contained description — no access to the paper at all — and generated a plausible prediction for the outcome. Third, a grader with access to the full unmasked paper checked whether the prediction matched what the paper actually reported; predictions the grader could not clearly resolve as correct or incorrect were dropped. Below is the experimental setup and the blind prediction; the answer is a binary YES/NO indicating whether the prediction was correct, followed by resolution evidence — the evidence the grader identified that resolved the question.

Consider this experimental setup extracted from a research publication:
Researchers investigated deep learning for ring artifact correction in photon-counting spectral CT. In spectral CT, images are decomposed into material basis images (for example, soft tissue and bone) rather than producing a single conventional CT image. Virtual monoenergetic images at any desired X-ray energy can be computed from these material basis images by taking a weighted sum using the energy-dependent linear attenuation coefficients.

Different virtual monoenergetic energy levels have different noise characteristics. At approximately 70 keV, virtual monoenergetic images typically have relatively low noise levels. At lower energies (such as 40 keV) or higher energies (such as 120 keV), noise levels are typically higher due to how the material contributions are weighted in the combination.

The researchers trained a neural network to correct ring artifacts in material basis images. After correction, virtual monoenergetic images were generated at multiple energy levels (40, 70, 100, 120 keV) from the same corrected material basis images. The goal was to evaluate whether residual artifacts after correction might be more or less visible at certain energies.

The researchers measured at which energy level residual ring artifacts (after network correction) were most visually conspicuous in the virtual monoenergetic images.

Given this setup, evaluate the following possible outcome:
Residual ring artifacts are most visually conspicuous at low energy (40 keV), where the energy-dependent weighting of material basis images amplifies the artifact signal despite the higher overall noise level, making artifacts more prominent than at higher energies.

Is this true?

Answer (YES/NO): NO